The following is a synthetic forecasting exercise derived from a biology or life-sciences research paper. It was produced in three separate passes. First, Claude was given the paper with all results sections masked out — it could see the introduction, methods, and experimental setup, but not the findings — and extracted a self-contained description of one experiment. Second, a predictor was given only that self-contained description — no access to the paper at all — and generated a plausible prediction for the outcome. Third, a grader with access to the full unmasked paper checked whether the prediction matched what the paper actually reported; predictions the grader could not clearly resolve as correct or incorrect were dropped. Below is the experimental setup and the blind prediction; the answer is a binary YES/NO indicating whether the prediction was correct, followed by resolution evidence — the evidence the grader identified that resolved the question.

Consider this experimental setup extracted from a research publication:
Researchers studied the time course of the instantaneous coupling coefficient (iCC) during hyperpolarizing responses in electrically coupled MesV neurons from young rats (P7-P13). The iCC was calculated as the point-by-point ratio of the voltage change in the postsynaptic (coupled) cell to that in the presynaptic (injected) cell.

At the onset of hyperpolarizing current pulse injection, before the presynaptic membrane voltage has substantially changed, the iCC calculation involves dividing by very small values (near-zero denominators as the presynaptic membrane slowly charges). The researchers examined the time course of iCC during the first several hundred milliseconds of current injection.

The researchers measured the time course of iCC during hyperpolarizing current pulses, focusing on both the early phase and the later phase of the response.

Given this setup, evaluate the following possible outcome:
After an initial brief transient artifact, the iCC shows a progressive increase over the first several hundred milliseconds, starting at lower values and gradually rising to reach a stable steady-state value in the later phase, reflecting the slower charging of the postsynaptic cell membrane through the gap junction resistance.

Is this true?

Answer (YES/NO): NO